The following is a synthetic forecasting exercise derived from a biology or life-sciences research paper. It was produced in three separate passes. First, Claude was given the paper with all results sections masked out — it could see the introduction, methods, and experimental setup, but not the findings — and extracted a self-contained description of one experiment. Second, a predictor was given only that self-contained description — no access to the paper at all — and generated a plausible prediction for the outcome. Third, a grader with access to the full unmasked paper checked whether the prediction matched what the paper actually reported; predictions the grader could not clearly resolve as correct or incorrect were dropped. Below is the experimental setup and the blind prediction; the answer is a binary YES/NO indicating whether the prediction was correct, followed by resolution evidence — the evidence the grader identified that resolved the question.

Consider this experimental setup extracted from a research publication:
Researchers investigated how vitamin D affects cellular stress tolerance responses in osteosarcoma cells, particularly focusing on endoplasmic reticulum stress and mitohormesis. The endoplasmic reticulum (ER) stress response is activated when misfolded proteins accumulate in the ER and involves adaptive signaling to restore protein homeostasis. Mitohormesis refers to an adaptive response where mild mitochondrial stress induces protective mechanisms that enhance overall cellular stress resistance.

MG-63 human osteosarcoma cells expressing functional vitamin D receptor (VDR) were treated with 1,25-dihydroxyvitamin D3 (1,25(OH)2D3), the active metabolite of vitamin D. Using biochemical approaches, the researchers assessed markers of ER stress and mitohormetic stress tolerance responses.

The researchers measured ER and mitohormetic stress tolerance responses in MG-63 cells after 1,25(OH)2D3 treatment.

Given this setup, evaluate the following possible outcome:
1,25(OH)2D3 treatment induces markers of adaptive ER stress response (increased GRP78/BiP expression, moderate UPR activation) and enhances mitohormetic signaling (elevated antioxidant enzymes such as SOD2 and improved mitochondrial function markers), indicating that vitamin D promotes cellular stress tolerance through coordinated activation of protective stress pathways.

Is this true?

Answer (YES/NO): NO